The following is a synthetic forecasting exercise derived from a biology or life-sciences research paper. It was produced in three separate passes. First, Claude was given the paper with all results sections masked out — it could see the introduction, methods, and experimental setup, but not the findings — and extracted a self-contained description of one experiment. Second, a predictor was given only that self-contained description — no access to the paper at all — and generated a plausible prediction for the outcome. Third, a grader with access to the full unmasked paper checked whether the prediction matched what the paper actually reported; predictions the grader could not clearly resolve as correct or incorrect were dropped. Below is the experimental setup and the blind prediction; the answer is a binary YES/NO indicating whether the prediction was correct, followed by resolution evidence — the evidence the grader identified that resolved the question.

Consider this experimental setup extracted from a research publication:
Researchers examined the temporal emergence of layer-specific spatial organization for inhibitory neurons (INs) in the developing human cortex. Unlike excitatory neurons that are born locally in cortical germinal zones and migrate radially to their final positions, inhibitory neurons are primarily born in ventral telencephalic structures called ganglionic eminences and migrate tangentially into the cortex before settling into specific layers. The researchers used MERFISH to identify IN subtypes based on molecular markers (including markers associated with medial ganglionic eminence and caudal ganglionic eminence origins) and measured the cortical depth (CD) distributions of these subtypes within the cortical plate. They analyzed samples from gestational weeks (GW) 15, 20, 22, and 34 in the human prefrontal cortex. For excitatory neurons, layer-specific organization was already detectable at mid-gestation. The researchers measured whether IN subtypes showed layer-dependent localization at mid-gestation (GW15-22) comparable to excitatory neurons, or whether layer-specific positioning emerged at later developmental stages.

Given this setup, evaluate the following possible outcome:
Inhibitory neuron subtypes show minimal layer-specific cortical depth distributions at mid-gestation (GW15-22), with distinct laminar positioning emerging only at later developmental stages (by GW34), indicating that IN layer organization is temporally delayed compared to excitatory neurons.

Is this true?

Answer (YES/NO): YES